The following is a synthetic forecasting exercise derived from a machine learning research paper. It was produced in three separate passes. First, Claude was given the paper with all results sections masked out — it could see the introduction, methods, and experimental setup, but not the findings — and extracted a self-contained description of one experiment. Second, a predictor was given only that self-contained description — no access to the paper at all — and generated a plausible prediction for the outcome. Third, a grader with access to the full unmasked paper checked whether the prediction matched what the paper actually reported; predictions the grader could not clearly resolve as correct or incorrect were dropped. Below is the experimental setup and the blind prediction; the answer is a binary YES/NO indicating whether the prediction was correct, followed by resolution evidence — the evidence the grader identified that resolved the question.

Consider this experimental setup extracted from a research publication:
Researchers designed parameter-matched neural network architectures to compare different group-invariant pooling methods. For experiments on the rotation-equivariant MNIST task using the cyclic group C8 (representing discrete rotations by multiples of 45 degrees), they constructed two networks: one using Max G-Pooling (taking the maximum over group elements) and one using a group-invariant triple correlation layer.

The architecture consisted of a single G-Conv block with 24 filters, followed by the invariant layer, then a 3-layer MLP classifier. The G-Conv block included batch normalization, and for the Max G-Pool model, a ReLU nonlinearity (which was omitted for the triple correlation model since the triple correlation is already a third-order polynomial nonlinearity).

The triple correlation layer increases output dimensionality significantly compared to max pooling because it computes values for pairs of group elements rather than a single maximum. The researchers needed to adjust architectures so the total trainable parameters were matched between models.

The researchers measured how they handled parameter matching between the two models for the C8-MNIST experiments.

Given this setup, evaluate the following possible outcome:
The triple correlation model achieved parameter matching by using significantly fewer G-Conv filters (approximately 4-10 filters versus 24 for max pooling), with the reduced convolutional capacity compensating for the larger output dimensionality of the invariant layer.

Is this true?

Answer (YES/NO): NO